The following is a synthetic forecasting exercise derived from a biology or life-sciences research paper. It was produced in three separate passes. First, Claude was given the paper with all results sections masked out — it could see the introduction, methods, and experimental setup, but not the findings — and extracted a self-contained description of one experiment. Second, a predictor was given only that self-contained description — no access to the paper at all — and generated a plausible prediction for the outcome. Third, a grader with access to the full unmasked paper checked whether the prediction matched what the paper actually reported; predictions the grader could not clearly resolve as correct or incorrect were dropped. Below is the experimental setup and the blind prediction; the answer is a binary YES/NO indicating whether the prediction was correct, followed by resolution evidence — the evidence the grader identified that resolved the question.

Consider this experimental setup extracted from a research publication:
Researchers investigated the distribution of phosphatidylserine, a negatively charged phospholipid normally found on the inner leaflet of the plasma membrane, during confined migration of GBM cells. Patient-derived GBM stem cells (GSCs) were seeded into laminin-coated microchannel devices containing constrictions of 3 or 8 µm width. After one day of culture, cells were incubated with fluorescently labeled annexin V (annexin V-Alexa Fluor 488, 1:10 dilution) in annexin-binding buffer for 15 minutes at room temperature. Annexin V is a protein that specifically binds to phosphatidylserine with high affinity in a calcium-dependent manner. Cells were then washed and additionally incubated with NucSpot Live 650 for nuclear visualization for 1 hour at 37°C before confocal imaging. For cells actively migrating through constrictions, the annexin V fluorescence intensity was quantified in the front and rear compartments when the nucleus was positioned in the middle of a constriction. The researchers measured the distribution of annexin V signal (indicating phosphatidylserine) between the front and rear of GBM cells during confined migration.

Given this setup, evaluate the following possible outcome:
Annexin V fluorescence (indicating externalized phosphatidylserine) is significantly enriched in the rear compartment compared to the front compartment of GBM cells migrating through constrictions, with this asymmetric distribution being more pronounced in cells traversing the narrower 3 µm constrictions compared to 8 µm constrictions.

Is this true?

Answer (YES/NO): NO